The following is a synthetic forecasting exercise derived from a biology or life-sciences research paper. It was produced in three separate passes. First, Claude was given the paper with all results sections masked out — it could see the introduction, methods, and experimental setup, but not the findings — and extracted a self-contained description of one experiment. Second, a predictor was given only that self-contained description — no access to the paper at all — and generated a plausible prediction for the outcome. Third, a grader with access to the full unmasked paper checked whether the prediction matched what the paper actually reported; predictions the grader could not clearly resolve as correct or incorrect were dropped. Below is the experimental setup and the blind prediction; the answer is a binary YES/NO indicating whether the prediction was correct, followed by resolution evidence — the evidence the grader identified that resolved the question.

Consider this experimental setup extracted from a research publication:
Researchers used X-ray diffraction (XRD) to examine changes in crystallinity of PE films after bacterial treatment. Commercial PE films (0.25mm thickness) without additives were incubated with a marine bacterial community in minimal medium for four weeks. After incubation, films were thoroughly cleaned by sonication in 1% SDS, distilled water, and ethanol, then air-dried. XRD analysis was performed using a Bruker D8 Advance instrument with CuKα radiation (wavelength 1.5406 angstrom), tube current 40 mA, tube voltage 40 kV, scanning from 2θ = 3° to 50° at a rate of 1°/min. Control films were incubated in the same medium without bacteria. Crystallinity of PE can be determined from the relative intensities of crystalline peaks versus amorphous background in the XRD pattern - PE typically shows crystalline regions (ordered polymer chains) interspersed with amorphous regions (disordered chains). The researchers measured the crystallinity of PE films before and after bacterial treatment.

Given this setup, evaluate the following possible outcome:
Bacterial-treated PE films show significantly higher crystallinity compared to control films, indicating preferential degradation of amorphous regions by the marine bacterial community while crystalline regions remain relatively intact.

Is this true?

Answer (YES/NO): NO